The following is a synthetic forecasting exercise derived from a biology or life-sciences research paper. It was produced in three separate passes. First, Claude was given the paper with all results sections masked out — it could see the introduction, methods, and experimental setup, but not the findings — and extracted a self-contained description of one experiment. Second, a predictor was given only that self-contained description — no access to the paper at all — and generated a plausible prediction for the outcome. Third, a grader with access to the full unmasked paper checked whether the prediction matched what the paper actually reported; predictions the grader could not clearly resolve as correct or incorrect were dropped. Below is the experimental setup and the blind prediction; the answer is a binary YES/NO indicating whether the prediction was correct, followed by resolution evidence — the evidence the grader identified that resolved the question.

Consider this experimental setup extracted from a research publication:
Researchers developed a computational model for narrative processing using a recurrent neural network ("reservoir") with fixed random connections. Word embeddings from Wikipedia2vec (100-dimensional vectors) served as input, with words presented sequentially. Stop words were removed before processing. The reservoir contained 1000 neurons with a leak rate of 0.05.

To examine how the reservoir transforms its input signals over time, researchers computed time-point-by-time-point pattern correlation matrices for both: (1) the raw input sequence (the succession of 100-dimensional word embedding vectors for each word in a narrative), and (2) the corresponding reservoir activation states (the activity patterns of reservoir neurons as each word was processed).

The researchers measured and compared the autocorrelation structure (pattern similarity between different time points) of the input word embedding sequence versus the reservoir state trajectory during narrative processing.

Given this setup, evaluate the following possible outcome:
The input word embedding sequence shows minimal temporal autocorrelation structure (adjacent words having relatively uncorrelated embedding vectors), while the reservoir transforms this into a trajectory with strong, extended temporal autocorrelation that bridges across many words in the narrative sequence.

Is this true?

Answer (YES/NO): NO